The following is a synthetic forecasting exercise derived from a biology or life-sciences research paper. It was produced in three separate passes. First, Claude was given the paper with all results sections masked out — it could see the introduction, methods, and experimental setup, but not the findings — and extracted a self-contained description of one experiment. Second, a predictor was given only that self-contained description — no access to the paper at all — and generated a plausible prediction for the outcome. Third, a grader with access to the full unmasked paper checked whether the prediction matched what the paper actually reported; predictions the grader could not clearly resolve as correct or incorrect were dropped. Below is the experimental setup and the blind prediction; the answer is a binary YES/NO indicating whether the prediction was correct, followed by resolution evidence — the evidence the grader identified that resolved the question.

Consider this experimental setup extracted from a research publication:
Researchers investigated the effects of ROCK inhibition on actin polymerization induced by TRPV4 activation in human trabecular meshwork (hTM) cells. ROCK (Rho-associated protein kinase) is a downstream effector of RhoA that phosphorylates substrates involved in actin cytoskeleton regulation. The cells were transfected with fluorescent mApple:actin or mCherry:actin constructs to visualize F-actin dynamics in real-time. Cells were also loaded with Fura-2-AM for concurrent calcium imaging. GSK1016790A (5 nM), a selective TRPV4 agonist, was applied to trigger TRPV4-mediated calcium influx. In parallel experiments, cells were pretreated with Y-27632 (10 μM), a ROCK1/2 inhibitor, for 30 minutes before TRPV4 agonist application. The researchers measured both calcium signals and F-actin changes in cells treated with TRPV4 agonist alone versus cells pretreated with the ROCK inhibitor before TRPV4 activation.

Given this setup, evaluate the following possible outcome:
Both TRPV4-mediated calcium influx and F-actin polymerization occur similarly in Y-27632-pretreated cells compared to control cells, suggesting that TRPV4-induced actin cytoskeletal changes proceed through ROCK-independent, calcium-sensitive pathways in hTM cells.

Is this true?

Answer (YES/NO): NO